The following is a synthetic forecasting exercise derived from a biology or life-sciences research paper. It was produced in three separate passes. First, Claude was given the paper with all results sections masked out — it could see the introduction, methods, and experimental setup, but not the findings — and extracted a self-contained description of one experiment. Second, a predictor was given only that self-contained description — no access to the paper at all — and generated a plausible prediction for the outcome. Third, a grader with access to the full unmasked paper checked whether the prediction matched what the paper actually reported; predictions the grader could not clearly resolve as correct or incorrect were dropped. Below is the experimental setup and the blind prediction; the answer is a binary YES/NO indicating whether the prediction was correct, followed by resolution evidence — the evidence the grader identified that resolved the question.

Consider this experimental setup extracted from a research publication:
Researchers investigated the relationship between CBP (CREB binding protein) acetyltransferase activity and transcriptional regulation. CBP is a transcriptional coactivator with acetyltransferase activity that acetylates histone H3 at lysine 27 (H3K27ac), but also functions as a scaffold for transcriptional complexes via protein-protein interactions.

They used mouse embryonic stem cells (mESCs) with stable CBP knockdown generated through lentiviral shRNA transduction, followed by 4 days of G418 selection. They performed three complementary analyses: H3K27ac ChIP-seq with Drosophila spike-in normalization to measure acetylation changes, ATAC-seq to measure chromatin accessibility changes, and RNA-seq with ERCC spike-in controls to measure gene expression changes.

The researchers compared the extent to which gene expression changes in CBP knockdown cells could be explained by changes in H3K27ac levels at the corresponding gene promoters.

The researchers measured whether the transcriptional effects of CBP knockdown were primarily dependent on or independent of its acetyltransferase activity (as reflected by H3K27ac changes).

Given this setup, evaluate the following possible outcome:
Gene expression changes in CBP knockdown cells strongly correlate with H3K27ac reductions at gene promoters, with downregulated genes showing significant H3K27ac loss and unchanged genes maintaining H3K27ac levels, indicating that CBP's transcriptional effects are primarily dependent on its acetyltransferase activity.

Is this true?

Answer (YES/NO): NO